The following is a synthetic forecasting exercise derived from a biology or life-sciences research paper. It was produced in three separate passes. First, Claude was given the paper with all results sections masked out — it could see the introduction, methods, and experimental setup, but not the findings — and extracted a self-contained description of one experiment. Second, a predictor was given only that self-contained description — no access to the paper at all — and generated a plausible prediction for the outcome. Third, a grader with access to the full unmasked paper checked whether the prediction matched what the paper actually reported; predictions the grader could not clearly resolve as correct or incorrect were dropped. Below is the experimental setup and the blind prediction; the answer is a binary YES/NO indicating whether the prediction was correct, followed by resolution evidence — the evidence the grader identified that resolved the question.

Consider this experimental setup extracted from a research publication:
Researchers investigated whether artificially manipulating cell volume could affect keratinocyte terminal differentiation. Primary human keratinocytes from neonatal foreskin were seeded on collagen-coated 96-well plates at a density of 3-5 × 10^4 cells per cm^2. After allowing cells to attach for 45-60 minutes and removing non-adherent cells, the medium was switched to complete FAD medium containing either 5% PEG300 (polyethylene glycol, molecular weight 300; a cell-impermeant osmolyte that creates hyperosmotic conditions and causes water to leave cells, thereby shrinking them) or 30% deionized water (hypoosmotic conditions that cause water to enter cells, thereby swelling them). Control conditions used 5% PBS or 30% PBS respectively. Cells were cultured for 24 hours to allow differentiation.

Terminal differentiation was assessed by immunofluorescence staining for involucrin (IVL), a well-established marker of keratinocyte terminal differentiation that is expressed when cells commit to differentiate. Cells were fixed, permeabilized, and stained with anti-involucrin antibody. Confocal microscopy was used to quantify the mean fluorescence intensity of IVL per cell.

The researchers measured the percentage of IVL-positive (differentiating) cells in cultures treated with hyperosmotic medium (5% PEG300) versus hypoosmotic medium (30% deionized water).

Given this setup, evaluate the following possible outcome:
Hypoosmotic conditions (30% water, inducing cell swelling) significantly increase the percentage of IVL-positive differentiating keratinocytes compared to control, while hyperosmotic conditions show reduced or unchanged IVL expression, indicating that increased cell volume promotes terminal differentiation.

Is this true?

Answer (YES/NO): YES